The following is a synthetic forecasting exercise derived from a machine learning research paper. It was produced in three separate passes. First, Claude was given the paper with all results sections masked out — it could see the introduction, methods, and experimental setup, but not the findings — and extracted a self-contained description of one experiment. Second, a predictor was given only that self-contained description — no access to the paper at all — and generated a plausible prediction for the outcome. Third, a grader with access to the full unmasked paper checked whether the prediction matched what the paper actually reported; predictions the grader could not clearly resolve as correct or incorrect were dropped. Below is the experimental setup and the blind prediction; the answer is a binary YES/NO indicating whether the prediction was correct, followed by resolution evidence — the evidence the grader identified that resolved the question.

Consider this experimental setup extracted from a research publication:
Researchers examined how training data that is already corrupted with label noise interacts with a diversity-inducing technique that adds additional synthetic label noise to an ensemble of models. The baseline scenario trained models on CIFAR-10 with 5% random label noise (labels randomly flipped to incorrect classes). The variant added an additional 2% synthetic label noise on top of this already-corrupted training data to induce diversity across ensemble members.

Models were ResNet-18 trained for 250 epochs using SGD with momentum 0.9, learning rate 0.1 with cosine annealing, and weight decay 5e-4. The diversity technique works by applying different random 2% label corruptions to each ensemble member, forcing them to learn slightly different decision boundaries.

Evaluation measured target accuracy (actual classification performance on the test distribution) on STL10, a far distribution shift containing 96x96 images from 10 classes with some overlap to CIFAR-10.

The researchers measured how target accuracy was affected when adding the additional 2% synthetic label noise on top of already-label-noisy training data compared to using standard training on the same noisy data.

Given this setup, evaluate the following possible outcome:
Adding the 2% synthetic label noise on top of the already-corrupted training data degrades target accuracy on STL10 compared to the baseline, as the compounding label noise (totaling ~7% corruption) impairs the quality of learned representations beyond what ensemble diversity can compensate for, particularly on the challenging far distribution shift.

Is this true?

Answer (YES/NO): YES